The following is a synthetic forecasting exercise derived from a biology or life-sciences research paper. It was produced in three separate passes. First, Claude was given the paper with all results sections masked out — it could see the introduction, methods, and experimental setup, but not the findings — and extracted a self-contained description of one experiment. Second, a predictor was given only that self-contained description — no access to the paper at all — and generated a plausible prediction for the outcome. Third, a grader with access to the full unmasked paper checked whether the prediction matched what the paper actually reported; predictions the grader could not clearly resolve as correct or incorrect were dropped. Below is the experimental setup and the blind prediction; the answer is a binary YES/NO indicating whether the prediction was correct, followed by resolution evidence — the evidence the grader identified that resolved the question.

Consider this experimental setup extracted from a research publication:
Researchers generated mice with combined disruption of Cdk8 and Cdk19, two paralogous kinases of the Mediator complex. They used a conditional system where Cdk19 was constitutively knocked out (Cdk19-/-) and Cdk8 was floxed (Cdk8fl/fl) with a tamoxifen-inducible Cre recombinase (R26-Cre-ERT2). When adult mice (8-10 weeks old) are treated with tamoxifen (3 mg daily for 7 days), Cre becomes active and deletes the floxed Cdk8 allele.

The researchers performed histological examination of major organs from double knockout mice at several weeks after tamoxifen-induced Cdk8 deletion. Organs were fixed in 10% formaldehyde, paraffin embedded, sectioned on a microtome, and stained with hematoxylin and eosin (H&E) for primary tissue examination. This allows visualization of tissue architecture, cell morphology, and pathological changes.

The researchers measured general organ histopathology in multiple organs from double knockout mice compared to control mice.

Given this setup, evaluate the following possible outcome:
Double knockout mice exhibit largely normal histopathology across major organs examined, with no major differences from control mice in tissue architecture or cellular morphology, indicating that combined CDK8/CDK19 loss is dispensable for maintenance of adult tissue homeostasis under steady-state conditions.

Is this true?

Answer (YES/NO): NO